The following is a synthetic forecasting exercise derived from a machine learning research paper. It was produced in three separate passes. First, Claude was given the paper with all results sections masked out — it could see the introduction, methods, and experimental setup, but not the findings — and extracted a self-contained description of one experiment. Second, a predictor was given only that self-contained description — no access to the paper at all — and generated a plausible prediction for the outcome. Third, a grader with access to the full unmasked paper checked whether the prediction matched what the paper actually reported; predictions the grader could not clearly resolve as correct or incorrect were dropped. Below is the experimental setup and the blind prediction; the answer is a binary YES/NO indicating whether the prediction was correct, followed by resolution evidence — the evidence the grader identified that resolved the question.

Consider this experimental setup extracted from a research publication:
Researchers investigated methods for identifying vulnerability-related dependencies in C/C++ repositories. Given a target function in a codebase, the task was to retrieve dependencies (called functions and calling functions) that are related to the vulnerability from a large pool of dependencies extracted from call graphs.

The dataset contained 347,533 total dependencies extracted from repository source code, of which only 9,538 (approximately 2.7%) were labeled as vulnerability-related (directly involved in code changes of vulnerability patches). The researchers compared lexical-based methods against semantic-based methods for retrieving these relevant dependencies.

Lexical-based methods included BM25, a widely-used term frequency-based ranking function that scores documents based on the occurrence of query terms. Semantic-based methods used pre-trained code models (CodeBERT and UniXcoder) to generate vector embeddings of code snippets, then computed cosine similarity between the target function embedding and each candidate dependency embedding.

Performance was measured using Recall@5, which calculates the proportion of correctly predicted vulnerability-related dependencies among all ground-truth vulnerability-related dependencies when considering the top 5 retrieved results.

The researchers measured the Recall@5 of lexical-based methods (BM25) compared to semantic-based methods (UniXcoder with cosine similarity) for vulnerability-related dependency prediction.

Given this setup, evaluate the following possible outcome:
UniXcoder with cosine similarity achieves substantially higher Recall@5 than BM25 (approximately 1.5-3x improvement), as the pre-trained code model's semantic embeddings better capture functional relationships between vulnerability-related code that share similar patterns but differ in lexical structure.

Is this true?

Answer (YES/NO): NO